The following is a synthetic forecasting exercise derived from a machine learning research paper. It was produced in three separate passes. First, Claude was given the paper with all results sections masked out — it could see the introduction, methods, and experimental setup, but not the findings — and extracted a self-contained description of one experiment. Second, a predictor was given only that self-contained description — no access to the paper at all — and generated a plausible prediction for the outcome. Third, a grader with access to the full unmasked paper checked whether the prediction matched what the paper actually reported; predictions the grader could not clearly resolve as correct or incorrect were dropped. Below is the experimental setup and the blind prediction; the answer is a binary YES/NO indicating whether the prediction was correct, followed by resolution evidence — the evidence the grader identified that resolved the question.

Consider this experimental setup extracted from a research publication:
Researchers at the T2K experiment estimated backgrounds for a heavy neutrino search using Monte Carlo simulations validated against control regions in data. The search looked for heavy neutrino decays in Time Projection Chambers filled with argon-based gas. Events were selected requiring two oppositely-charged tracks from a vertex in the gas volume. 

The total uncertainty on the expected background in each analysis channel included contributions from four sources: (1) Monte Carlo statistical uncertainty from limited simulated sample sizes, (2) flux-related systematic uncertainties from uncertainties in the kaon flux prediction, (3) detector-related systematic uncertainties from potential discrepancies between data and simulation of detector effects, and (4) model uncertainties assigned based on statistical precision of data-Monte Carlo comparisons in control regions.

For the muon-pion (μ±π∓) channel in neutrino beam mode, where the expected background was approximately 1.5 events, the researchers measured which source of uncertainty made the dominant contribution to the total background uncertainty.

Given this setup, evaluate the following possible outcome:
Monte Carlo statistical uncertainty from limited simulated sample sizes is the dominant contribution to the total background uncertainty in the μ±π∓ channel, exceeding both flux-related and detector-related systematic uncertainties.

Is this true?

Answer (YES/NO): YES